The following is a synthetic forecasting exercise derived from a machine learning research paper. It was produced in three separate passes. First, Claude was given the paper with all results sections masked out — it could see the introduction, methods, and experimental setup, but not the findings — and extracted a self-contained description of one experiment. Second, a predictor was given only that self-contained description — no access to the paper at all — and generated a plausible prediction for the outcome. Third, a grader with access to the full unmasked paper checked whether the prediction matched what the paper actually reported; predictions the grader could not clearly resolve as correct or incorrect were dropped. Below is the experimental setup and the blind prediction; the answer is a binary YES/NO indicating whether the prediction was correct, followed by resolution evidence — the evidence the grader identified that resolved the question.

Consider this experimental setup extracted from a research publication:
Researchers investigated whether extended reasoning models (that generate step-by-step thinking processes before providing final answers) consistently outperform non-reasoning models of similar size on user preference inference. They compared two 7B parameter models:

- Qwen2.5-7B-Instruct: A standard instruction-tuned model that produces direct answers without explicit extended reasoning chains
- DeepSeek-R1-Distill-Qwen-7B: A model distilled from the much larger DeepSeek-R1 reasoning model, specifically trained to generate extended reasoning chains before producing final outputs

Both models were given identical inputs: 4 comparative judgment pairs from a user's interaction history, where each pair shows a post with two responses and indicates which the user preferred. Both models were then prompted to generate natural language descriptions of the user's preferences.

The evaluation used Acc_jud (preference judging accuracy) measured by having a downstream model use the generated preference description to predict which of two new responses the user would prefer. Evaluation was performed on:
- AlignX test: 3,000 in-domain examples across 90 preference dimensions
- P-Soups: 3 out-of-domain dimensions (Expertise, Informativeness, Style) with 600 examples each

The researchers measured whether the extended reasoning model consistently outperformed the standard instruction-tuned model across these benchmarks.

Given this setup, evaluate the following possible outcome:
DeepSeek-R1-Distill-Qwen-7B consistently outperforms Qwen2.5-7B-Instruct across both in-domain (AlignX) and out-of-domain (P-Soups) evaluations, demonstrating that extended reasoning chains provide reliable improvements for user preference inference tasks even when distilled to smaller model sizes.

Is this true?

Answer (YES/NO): NO